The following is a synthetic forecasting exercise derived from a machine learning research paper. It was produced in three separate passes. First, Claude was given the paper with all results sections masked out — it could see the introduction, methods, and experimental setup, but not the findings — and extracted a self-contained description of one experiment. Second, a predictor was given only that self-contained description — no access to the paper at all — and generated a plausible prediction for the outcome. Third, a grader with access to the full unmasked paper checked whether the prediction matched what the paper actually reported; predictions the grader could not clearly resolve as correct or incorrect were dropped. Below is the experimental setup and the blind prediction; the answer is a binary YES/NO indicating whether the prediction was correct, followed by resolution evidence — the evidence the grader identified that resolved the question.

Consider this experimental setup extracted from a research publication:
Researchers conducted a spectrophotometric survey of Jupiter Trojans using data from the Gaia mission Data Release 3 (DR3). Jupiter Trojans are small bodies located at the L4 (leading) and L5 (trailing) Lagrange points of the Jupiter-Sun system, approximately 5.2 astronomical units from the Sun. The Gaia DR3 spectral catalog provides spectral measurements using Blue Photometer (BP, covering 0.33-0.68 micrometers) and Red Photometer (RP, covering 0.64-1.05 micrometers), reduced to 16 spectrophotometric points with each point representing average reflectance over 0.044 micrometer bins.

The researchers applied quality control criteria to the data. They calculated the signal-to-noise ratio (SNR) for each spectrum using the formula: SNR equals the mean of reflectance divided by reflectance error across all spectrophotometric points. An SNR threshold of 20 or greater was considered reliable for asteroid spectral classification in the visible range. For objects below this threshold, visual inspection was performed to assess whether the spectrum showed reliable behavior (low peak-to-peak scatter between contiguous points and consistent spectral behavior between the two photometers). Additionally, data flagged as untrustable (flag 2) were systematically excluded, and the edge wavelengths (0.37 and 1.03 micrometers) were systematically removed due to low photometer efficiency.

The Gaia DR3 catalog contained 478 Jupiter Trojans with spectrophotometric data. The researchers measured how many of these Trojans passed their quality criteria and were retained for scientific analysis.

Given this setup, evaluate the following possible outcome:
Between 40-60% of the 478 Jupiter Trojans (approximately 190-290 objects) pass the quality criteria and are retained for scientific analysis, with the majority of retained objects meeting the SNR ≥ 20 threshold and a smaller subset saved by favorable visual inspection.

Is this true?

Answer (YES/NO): NO